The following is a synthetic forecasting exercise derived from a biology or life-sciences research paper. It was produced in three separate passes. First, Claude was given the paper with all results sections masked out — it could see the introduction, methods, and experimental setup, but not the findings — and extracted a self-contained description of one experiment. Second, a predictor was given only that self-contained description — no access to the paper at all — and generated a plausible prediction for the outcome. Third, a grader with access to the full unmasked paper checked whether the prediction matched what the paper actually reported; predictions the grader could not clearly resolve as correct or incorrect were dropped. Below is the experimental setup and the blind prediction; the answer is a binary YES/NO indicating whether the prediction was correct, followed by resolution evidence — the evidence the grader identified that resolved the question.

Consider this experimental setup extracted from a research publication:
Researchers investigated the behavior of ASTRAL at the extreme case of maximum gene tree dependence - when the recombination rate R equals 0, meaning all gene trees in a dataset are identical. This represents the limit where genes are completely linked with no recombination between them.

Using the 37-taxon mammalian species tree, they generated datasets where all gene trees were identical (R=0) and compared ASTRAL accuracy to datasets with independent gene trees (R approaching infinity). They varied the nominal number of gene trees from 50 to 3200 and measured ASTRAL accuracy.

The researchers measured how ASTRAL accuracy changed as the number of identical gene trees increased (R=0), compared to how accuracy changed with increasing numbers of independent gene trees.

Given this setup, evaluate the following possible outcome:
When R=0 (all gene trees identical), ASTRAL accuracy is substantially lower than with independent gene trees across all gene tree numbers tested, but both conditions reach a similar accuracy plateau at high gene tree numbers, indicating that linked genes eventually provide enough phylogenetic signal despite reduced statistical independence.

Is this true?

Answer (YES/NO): NO